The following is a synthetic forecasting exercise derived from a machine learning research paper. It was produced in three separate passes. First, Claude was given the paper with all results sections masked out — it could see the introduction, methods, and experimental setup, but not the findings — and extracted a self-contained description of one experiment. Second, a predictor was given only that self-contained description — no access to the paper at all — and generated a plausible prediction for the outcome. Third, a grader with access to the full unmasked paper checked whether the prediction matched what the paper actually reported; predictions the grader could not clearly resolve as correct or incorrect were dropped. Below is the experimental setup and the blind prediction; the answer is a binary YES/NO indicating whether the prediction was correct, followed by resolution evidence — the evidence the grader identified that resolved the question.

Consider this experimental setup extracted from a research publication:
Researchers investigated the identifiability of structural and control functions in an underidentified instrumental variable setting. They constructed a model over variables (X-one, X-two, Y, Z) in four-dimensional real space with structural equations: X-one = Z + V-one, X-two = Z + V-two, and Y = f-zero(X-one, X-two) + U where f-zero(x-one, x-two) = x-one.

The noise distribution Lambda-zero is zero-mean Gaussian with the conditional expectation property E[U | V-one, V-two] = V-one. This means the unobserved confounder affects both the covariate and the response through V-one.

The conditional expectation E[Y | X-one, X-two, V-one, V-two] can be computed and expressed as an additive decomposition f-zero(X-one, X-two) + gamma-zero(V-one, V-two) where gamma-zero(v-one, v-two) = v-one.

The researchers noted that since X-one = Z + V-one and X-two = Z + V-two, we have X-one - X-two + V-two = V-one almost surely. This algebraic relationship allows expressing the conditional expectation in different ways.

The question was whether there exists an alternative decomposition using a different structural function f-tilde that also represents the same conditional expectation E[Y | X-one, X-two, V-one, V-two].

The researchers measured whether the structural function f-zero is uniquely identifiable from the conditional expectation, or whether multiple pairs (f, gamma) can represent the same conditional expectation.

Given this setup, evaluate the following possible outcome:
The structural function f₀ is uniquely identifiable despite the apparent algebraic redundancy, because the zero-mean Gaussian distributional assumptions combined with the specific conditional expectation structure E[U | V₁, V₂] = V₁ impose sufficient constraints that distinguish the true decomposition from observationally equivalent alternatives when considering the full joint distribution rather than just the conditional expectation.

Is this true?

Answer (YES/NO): NO